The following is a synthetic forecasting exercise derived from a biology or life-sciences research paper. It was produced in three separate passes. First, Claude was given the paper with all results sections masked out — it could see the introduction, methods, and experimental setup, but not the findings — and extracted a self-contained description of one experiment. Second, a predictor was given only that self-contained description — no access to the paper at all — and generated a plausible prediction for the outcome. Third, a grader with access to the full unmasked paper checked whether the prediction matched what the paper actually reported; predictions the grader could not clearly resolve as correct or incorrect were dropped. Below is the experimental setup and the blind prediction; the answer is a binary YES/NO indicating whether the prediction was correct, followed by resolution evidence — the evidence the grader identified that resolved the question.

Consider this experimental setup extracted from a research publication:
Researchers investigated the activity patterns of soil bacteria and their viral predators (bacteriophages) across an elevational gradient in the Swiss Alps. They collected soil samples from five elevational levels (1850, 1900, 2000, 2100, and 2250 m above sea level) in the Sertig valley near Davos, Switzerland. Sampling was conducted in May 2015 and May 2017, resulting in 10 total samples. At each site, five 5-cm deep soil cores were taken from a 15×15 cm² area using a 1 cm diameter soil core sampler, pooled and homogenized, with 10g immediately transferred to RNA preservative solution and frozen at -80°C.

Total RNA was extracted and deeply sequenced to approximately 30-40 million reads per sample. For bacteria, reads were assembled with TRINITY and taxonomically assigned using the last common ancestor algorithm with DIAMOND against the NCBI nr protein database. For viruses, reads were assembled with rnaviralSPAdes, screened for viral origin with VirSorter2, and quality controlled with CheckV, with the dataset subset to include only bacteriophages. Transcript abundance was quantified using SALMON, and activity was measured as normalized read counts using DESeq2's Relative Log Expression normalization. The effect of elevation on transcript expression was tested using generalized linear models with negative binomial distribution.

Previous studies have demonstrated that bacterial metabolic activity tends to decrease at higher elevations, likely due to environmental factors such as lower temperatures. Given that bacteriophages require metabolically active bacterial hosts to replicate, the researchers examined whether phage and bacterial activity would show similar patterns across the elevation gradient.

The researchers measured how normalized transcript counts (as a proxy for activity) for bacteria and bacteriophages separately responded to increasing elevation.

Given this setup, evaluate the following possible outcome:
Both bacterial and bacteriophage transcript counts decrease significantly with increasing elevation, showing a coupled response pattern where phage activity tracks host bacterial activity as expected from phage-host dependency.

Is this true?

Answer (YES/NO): NO